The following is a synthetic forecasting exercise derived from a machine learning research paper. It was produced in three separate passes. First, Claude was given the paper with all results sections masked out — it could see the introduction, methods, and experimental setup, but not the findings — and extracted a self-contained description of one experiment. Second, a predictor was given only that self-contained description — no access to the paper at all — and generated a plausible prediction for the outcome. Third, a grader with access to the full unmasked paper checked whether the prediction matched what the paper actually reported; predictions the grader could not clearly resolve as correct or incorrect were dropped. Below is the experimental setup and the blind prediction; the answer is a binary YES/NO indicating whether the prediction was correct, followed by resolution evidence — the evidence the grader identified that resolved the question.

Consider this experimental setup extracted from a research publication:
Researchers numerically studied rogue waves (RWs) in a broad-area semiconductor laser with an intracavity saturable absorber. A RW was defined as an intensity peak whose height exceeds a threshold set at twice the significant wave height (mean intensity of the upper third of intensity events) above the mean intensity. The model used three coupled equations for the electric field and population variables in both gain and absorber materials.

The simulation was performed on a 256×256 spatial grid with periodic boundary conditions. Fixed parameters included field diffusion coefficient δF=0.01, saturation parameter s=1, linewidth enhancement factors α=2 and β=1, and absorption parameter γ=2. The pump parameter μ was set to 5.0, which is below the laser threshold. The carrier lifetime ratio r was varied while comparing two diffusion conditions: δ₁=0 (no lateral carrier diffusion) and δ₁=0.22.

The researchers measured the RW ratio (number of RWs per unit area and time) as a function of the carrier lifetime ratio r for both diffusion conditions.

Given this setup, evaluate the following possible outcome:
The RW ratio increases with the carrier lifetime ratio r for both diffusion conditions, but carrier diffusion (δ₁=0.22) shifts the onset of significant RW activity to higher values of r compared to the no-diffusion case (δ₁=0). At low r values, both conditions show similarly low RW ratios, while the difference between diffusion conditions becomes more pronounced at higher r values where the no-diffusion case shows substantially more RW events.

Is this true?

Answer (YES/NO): NO